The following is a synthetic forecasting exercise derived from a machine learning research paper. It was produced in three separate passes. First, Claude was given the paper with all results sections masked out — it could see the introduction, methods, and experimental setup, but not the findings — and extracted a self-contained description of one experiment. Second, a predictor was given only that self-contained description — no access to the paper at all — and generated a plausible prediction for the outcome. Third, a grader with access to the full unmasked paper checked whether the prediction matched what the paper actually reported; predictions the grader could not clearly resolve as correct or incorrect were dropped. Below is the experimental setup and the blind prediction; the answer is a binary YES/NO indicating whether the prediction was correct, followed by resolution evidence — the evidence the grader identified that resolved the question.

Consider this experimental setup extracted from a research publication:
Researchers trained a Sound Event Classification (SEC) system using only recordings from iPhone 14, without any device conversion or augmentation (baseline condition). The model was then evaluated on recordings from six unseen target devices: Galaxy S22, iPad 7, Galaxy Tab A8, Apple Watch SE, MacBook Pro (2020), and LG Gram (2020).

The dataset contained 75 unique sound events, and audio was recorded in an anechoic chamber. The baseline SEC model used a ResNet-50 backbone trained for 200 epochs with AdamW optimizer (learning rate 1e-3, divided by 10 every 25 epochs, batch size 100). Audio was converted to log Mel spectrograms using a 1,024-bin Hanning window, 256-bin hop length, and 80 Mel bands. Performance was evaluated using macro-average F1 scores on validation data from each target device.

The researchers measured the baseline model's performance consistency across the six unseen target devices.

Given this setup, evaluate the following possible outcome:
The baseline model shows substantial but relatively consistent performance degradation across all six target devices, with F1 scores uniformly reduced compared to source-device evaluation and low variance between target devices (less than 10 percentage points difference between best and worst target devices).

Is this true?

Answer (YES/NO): NO